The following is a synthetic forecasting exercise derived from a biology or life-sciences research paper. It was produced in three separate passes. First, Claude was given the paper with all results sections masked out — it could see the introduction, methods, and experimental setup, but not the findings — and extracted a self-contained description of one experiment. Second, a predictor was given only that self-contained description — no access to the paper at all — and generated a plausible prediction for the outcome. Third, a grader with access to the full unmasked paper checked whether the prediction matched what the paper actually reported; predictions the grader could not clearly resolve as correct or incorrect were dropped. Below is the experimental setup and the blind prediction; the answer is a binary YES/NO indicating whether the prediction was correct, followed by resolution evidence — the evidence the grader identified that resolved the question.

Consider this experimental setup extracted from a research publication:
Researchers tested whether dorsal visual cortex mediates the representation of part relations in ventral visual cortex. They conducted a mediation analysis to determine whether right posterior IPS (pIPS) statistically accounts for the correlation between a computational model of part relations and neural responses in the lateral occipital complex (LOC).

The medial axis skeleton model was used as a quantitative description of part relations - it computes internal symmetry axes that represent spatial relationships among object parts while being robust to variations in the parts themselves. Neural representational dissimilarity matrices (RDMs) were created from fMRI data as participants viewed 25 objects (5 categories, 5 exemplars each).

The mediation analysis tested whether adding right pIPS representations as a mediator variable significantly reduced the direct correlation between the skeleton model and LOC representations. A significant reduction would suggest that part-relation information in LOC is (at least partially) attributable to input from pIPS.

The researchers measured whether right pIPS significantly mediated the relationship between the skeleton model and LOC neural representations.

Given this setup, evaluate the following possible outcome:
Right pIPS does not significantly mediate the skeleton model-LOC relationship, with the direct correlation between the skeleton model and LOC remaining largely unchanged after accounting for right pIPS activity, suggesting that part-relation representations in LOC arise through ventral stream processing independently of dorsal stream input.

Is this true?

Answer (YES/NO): NO